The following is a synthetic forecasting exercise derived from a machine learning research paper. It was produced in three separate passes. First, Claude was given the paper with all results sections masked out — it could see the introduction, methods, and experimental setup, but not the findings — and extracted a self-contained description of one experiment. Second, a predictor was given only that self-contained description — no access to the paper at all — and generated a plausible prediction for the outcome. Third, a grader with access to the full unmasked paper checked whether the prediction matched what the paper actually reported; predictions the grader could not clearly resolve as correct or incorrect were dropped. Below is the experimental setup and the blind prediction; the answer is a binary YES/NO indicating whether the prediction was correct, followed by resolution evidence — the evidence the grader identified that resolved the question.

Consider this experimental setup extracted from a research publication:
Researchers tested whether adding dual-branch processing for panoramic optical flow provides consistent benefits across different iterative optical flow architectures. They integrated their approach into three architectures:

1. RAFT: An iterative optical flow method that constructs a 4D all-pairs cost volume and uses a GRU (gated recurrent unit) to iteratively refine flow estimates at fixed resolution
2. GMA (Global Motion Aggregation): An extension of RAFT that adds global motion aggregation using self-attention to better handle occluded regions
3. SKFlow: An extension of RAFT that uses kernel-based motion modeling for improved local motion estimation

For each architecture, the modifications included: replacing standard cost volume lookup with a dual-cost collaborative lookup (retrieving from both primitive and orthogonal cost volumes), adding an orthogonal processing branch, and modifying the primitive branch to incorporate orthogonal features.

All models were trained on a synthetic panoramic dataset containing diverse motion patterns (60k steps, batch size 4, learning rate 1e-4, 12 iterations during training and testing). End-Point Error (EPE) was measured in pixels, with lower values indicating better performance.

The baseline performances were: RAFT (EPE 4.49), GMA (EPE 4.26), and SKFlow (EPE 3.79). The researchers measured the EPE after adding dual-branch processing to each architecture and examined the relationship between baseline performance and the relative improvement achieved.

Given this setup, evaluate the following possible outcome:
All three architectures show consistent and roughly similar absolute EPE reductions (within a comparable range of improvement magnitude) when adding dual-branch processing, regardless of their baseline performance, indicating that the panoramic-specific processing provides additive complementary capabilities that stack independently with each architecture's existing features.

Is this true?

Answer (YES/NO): NO